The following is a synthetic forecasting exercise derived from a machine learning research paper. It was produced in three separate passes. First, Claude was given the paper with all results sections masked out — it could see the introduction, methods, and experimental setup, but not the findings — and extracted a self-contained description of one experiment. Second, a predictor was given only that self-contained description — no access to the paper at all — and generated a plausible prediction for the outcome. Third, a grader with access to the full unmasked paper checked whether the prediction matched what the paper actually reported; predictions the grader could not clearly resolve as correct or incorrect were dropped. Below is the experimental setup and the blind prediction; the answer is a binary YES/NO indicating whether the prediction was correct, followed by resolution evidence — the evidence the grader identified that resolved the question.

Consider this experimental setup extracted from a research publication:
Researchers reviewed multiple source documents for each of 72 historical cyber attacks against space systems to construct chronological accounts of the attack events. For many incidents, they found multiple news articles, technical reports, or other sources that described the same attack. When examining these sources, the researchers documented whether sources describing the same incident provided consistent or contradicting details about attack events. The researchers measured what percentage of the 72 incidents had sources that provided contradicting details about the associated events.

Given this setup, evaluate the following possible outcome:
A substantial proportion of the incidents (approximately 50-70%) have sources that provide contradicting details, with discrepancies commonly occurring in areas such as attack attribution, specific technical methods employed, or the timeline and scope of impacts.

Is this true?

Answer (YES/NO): NO